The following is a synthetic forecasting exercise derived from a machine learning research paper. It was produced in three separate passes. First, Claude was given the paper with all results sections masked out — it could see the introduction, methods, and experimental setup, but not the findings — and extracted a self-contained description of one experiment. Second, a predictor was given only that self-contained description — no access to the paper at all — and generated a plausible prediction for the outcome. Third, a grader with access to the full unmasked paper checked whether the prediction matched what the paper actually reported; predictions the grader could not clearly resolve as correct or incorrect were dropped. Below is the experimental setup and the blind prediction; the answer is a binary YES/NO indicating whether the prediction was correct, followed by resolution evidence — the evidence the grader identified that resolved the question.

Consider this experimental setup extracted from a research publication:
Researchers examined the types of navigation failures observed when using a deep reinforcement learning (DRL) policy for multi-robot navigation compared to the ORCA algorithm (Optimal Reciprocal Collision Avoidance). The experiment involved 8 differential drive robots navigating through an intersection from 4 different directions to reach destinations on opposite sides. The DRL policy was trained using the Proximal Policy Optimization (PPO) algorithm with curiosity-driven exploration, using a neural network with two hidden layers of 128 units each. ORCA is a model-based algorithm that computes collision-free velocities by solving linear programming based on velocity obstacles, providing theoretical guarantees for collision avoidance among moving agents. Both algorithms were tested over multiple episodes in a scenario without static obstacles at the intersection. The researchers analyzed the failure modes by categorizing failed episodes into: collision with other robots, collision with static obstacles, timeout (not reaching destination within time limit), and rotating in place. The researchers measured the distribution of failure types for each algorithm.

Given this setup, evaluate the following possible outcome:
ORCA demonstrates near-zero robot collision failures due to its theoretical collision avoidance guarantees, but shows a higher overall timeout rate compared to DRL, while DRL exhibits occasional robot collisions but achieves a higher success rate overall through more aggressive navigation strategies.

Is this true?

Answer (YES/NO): NO